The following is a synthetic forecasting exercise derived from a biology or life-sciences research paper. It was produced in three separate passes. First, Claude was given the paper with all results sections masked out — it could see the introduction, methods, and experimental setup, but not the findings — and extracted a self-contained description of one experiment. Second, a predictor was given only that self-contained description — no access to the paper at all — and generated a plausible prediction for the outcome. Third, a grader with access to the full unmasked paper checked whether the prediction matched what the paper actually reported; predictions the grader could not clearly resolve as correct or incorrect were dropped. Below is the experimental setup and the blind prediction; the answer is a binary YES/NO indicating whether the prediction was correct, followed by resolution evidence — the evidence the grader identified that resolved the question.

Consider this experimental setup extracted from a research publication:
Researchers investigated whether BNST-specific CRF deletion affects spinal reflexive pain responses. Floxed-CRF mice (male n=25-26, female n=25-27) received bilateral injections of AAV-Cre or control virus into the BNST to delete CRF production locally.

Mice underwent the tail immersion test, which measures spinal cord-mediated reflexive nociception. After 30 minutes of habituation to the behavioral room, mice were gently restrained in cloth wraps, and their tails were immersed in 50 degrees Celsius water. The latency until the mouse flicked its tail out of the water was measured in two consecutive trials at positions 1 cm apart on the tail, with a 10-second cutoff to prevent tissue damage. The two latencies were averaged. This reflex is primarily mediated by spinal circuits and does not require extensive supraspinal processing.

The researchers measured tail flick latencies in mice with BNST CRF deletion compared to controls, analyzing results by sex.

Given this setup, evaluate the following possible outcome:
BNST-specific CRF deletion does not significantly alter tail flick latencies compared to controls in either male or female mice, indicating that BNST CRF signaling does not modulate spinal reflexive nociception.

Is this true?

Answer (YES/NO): YES